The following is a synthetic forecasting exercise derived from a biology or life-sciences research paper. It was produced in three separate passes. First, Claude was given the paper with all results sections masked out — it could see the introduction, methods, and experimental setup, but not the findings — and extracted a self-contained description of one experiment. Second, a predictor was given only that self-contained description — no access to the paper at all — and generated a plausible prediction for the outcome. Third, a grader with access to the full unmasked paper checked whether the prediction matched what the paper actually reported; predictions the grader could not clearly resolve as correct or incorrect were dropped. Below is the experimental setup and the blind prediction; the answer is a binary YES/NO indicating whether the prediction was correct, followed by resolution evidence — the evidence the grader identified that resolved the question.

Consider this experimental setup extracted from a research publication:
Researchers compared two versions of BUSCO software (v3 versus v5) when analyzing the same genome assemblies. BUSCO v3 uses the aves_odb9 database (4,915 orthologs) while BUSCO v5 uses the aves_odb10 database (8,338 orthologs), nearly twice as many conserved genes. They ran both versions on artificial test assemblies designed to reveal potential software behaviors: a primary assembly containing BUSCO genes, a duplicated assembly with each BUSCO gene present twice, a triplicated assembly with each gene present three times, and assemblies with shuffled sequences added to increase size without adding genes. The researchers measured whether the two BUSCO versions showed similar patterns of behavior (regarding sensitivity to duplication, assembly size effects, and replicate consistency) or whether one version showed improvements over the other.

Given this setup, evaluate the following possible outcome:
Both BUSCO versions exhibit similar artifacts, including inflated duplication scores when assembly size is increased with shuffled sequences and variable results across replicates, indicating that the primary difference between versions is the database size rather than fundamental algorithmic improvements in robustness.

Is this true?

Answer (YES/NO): NO